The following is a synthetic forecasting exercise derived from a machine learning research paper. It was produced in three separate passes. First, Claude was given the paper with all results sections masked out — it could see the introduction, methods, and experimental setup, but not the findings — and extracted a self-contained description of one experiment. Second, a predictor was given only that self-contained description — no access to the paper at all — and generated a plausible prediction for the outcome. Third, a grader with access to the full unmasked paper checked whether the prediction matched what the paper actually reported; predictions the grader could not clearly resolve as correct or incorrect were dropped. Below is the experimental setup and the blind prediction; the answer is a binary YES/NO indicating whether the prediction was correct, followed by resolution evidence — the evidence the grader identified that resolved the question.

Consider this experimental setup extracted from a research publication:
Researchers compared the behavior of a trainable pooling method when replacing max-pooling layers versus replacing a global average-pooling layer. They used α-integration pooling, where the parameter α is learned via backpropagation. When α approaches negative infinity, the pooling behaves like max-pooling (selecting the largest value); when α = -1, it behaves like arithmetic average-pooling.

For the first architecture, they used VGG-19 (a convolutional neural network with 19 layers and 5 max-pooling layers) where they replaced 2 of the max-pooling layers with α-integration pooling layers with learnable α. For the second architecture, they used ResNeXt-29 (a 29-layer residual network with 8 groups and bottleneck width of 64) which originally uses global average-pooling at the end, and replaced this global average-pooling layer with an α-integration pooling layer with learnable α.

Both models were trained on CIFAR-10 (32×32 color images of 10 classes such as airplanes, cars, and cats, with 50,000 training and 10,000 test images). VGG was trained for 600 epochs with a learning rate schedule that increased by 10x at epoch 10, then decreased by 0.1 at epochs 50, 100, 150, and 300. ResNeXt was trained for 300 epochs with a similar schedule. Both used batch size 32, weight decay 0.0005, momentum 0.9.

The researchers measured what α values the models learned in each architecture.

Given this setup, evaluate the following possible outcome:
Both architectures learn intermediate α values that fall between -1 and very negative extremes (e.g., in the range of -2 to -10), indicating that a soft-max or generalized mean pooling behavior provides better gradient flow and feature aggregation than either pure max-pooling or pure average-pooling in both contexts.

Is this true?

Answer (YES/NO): NO